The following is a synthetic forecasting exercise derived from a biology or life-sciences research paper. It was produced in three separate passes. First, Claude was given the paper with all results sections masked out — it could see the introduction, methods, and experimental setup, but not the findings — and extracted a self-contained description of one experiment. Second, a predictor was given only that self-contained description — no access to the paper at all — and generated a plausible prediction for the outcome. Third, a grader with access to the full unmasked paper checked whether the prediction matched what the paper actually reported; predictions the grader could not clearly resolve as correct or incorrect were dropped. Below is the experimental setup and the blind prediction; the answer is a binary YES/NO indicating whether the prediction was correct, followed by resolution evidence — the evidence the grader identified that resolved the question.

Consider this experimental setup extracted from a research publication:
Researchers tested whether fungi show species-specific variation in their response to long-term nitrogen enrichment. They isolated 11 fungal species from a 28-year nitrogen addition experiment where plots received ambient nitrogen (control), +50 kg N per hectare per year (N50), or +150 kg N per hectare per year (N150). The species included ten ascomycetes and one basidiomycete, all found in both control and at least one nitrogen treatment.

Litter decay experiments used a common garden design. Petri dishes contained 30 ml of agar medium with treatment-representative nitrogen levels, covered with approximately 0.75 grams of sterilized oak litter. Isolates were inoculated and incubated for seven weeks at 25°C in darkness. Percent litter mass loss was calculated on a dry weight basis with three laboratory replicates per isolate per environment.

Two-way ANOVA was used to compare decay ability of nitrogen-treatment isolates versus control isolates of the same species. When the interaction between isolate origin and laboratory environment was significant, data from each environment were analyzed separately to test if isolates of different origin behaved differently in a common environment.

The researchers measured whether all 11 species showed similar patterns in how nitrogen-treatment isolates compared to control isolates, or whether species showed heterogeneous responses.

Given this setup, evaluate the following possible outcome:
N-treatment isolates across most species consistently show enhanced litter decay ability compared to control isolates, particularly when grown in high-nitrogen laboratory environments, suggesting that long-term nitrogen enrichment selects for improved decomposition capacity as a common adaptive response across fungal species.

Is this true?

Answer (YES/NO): NO